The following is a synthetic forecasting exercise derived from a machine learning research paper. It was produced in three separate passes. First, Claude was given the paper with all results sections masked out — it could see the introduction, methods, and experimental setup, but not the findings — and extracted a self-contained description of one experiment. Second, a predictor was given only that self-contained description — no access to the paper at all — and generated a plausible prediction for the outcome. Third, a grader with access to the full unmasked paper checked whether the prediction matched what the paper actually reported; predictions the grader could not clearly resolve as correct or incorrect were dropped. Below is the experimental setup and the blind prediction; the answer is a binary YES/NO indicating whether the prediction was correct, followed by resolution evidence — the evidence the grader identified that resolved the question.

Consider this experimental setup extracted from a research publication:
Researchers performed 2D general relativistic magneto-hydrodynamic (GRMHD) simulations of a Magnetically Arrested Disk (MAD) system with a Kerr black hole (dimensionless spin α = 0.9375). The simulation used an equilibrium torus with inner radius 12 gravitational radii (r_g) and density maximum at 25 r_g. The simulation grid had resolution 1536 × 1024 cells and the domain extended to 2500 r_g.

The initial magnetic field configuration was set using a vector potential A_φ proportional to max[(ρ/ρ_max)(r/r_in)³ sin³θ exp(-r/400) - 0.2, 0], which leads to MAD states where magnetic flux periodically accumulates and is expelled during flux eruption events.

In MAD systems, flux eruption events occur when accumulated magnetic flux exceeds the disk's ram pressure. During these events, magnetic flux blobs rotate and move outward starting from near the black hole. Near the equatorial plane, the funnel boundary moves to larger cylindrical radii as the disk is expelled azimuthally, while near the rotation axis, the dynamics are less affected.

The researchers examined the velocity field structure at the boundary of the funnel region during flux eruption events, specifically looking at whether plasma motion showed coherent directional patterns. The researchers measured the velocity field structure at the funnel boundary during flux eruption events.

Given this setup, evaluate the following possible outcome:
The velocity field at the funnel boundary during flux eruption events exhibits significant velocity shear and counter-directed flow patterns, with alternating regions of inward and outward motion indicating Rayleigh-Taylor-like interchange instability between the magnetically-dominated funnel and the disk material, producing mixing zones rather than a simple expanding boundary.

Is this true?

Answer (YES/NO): NO